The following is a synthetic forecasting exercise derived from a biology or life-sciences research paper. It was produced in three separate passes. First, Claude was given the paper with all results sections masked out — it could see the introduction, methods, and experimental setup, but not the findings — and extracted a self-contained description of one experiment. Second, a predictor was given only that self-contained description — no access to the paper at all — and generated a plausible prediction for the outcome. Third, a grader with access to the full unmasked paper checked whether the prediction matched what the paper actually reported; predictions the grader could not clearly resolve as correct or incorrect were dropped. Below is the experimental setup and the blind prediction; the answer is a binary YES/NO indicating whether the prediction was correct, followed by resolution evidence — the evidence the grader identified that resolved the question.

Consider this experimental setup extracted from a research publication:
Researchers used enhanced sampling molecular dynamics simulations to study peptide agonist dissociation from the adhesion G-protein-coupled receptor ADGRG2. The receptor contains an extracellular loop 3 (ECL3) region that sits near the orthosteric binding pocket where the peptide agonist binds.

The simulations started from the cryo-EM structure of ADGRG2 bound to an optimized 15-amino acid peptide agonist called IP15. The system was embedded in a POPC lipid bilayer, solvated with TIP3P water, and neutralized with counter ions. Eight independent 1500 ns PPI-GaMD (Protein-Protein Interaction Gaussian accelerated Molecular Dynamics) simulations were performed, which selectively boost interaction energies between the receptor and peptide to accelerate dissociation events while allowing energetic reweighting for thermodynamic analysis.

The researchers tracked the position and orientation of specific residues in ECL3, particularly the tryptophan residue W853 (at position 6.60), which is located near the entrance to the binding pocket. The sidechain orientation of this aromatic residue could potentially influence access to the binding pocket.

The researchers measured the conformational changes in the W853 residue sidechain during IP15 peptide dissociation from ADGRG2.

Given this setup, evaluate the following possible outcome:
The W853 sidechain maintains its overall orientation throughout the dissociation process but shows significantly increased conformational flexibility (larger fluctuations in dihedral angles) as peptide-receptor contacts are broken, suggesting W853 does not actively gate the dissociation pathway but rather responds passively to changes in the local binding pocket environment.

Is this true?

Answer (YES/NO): NO